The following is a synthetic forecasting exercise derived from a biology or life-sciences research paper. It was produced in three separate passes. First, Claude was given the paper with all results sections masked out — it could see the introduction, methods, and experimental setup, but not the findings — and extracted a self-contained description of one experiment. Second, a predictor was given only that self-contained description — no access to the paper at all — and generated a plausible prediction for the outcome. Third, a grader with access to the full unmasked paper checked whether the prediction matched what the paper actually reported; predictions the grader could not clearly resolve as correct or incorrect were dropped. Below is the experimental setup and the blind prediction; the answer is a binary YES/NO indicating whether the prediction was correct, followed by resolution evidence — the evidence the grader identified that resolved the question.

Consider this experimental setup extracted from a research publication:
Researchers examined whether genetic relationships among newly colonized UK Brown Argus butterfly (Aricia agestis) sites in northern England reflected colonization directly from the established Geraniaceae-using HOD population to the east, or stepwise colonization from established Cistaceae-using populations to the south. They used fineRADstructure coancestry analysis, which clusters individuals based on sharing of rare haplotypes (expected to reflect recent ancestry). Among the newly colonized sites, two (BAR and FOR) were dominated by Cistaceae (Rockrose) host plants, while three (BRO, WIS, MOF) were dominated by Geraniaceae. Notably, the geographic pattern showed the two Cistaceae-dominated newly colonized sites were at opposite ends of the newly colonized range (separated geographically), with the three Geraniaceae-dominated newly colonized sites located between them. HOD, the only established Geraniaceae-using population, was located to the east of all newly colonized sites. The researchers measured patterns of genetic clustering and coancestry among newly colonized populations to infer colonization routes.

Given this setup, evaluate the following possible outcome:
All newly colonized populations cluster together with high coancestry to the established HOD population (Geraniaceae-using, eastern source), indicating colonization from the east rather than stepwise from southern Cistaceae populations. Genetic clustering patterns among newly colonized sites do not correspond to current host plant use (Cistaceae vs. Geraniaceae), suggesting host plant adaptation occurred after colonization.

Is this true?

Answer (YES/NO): NO